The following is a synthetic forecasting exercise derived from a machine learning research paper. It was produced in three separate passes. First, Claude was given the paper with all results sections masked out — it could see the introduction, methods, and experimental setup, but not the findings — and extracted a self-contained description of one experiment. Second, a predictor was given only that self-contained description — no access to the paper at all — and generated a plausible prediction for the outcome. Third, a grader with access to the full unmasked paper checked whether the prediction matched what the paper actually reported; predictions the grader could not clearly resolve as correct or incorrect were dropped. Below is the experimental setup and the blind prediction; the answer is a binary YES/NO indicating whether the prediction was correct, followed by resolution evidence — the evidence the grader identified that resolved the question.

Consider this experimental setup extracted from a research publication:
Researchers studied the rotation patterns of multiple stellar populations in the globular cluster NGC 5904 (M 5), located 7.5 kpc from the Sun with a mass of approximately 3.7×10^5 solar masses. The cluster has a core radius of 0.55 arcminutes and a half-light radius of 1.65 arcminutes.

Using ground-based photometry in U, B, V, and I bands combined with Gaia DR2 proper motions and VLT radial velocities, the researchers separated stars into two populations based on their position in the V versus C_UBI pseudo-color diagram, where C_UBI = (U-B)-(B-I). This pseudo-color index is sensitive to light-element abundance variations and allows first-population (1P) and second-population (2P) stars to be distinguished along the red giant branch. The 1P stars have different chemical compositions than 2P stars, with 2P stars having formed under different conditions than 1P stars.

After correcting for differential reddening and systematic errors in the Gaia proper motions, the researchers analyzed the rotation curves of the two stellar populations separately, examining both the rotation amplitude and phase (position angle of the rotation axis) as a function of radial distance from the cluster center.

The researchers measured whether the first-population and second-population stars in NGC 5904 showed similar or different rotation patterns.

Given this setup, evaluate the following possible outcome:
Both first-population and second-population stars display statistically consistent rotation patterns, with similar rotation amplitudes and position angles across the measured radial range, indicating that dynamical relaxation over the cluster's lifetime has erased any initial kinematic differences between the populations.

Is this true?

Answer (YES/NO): NO